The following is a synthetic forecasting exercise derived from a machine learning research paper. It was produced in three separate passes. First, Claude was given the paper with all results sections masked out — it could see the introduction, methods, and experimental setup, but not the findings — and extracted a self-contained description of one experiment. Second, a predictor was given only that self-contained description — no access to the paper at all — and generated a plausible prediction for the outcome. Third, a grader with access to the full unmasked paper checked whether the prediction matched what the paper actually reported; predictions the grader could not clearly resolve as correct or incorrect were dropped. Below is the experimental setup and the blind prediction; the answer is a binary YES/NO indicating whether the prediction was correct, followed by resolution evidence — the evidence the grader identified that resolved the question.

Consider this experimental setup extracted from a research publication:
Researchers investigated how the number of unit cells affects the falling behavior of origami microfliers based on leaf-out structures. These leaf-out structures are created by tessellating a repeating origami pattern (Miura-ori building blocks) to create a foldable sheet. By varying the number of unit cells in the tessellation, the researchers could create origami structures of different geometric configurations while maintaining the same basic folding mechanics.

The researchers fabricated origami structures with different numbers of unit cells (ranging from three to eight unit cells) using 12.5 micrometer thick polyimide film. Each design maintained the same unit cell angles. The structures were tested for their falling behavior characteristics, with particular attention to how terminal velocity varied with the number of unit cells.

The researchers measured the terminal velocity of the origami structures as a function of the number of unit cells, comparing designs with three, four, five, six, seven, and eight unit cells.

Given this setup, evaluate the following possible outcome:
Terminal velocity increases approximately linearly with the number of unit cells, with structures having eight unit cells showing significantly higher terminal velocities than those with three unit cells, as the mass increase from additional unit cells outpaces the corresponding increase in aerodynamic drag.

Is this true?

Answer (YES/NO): NO